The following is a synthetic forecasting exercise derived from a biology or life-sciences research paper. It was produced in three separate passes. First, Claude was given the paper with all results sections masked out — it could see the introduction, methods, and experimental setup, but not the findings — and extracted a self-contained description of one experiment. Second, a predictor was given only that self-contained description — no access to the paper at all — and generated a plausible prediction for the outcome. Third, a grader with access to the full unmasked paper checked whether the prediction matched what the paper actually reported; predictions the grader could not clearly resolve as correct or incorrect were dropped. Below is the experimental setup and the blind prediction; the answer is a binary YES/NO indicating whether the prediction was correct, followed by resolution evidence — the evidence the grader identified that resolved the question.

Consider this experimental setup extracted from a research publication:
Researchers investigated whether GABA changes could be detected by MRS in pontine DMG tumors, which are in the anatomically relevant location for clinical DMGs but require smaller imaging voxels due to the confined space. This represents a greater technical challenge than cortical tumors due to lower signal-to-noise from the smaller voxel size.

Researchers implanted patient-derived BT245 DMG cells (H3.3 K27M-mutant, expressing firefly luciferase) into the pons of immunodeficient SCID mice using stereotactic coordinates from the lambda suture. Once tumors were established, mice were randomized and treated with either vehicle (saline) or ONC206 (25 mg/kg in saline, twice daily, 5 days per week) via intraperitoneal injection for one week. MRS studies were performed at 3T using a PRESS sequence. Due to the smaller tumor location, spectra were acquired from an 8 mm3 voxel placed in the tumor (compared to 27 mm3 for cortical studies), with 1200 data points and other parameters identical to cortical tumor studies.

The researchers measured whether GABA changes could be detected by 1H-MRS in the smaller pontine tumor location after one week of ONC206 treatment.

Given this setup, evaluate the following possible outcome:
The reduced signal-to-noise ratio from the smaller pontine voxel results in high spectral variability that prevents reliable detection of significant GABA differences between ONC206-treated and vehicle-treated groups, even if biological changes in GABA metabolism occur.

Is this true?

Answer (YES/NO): NO